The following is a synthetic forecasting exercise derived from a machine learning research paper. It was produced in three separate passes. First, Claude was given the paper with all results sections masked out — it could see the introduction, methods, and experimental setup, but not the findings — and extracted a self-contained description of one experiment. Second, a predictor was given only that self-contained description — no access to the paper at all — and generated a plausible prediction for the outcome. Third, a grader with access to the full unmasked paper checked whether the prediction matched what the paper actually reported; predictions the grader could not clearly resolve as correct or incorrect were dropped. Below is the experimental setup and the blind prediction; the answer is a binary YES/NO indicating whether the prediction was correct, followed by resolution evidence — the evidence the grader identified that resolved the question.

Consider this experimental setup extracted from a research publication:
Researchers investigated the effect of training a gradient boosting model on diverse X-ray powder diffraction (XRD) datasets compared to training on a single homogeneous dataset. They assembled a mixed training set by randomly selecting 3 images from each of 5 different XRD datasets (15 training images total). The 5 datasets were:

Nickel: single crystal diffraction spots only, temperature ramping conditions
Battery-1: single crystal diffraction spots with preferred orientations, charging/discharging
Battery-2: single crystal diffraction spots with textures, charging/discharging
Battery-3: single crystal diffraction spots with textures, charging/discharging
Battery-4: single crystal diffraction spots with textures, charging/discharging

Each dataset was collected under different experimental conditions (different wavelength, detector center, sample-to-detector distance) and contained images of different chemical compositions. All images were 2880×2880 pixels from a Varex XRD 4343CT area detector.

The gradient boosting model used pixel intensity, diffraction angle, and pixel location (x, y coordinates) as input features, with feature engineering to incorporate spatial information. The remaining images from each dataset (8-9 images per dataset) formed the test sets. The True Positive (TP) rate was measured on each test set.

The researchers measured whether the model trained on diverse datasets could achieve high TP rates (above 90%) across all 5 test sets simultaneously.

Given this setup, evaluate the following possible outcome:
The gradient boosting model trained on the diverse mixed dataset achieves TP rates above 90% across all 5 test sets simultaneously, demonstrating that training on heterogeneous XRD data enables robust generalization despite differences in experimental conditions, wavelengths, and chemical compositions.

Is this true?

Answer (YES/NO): NO